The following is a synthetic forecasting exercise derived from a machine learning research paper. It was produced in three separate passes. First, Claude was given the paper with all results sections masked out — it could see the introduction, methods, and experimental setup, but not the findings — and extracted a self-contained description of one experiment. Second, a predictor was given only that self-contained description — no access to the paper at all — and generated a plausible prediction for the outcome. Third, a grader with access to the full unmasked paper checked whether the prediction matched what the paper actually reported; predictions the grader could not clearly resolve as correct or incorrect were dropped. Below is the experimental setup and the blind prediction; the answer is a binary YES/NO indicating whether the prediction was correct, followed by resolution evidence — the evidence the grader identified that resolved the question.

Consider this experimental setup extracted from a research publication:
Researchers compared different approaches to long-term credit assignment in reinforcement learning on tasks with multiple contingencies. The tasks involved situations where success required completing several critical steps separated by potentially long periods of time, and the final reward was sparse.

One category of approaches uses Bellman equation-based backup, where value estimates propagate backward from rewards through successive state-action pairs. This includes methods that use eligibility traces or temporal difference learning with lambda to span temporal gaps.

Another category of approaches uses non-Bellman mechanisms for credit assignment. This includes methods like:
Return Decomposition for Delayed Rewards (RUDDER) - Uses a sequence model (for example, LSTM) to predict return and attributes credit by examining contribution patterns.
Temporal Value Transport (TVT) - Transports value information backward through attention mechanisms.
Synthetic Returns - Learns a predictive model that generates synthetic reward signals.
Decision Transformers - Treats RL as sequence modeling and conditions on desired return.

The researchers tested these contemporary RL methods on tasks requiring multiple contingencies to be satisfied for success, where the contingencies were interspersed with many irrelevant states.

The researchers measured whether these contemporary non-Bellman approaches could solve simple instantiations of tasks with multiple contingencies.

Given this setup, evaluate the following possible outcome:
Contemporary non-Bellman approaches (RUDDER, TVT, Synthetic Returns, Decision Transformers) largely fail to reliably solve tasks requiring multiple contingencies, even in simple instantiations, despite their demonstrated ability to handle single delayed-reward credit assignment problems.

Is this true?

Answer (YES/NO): YES